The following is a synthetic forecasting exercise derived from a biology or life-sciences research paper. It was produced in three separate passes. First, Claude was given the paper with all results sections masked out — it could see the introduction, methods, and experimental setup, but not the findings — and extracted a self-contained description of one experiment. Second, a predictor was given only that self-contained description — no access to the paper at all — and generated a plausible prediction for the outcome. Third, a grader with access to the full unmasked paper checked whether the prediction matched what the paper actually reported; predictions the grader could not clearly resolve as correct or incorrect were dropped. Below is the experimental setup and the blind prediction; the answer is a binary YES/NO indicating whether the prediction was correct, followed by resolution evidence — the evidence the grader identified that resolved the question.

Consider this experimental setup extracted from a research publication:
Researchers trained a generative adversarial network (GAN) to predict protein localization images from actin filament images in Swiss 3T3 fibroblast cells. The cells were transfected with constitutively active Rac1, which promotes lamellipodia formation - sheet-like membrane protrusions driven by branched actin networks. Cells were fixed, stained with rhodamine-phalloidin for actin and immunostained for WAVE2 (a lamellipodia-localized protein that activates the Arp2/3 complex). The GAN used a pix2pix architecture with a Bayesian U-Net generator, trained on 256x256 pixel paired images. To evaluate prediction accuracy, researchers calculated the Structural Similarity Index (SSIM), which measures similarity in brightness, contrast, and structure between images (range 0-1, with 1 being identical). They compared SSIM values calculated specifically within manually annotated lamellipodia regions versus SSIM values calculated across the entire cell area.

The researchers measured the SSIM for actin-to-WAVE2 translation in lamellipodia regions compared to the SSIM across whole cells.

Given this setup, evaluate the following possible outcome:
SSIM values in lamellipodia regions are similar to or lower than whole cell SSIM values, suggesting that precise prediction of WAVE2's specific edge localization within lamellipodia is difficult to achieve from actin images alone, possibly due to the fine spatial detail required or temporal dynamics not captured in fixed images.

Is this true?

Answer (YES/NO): NO